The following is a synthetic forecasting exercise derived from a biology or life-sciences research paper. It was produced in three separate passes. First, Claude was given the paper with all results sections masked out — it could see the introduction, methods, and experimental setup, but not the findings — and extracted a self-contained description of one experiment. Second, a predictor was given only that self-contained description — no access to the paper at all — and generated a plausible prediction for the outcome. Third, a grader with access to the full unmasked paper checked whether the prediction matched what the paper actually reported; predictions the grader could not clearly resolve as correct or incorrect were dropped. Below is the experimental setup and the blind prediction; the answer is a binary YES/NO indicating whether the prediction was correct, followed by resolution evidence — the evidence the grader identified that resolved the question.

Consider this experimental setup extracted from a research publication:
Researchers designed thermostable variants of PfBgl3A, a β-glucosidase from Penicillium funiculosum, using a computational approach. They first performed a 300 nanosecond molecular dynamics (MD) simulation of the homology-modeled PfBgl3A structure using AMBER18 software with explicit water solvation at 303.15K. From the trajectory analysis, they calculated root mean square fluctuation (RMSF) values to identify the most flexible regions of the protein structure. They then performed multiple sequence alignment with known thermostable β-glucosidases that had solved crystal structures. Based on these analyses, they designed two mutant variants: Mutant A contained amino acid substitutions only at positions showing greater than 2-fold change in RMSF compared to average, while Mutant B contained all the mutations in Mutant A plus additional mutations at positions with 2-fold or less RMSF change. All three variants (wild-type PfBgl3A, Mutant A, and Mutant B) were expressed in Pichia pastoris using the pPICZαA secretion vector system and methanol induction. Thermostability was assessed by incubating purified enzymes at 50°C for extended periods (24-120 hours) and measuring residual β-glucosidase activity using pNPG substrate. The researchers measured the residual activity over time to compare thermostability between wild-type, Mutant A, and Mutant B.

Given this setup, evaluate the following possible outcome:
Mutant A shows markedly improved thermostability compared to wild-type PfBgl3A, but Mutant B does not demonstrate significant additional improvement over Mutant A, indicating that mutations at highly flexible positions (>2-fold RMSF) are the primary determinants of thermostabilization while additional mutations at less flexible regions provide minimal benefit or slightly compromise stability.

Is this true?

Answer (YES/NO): NO